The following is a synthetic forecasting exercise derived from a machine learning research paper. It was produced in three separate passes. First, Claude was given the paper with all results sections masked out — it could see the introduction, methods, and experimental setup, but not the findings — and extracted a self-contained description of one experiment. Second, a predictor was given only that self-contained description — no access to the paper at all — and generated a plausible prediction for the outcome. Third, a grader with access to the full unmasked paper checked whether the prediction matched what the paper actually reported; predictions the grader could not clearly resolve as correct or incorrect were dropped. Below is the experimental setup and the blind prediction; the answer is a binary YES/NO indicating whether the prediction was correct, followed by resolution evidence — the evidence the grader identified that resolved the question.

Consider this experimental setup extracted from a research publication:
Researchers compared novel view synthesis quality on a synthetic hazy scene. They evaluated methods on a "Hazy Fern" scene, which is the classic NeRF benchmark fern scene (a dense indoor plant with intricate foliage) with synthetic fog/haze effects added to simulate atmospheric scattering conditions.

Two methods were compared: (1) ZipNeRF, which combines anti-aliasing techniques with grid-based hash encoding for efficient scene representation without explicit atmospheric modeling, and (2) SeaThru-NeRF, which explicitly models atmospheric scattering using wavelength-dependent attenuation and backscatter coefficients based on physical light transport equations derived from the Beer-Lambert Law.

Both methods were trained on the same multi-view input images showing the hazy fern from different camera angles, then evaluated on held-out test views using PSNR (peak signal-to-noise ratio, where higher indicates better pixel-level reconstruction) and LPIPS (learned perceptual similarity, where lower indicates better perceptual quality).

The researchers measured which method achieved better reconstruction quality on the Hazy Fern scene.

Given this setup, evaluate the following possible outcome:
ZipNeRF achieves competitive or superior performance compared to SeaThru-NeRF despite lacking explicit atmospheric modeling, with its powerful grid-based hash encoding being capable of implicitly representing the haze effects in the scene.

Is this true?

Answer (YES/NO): YES